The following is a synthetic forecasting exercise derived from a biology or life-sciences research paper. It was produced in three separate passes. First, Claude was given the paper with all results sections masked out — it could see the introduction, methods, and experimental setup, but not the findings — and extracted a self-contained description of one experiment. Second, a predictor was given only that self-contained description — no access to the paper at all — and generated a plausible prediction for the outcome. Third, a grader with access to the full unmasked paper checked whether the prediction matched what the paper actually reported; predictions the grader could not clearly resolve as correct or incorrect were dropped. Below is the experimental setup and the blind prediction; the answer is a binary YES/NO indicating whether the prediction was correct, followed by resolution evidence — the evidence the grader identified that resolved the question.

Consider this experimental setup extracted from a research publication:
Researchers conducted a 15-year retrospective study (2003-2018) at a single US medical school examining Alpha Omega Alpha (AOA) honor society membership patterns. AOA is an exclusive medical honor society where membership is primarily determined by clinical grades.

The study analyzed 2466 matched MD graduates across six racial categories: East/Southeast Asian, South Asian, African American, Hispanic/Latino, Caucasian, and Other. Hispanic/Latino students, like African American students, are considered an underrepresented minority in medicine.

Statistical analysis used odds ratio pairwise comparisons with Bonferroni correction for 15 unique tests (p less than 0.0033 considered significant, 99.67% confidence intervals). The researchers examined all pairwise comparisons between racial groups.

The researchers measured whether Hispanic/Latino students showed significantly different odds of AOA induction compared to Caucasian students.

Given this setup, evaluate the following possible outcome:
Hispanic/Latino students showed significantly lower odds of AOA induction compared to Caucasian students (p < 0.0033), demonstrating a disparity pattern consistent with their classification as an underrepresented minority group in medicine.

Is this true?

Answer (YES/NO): NO